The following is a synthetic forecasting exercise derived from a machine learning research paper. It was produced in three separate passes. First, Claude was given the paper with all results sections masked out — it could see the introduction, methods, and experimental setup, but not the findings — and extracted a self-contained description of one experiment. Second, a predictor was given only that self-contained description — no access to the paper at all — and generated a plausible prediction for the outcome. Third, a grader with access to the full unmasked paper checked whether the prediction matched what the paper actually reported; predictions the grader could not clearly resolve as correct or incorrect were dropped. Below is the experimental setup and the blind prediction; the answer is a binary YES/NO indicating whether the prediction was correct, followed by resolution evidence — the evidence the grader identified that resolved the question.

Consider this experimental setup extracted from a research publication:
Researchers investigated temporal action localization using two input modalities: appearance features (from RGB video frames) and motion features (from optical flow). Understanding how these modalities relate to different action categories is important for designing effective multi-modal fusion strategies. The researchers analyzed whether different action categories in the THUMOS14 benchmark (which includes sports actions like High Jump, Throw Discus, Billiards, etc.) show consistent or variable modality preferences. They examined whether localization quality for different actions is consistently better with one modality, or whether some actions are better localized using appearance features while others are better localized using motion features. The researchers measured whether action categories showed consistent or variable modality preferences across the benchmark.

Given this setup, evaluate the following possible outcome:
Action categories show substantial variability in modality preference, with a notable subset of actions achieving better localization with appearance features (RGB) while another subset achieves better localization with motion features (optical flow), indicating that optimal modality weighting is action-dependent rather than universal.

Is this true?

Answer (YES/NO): YES